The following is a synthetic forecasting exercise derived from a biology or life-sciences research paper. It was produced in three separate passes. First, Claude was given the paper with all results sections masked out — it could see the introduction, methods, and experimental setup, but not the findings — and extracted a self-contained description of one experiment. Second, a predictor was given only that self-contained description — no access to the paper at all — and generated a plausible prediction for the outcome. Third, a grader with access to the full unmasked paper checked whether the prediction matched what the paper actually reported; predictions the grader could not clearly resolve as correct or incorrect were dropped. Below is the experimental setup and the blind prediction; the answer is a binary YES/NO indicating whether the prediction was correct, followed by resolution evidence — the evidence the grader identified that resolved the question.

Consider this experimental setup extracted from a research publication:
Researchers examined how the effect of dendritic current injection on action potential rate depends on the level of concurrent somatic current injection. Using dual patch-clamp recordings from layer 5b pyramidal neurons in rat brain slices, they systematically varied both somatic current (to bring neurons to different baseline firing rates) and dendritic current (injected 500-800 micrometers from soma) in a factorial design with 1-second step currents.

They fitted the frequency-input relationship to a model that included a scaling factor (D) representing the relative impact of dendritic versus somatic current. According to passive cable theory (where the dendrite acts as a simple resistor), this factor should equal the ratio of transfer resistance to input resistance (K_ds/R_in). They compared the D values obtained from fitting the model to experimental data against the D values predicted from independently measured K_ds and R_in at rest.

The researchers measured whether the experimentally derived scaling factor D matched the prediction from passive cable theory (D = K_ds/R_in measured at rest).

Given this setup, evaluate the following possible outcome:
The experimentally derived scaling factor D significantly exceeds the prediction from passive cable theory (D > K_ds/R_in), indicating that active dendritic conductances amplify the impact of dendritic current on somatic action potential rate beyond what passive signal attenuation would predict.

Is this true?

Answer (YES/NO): YES